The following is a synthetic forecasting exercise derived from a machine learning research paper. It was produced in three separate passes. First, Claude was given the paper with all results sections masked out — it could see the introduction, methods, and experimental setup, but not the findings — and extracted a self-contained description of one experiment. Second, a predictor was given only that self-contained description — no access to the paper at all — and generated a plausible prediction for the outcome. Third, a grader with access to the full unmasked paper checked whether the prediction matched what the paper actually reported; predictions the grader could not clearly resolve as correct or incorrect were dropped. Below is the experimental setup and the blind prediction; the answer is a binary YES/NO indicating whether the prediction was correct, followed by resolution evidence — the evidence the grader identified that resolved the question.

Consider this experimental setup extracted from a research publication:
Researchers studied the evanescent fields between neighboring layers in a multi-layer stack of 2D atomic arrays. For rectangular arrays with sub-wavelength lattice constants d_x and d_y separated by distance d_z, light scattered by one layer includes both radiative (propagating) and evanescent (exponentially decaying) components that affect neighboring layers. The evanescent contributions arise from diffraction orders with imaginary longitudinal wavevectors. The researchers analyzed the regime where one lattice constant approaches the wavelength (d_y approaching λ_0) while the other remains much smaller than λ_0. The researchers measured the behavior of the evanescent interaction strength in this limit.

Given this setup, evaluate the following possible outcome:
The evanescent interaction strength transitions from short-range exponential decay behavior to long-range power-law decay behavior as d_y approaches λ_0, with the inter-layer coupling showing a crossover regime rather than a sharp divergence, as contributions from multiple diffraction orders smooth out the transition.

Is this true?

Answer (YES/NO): NO